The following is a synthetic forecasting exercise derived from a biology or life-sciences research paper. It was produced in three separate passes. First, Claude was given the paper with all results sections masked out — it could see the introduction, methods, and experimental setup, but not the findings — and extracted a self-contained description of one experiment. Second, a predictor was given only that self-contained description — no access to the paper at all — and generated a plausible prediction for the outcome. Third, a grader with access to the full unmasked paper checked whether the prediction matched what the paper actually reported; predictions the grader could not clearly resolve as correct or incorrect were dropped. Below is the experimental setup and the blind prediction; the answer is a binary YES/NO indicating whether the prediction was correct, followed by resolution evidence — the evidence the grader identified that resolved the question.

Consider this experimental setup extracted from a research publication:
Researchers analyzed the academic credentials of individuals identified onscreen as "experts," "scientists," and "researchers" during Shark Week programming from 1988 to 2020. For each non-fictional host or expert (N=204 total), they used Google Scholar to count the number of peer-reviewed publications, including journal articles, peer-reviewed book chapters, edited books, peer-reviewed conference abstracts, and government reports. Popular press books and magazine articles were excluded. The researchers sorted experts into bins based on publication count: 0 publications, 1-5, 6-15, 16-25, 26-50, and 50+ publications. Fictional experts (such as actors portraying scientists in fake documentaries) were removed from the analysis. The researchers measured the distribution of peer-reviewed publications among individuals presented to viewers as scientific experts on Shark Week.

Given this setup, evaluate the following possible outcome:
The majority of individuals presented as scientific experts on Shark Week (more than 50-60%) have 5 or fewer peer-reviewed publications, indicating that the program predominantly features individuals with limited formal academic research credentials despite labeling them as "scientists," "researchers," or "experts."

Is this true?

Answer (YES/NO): NO